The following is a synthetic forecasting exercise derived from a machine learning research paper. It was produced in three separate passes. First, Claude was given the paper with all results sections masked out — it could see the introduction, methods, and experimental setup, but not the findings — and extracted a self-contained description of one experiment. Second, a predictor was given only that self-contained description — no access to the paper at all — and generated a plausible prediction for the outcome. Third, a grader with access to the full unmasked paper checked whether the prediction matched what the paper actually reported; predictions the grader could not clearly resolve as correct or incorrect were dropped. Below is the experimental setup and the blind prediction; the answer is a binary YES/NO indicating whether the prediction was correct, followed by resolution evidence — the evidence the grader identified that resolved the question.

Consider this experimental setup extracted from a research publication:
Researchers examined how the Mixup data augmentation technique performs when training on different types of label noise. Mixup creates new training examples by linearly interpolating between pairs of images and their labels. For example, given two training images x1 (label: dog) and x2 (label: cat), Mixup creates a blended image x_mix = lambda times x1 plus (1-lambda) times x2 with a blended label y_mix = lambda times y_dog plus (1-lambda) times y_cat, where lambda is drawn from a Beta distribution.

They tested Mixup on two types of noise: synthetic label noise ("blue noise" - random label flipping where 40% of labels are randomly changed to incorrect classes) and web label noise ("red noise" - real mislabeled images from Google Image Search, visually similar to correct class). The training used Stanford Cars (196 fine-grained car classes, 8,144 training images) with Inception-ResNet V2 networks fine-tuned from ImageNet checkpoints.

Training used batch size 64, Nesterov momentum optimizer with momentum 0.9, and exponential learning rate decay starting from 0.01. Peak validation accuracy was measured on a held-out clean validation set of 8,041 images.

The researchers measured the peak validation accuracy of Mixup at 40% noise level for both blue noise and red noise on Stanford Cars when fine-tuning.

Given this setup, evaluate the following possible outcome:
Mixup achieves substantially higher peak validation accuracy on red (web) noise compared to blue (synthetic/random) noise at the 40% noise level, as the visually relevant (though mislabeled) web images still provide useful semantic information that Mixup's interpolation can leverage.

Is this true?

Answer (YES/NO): YES